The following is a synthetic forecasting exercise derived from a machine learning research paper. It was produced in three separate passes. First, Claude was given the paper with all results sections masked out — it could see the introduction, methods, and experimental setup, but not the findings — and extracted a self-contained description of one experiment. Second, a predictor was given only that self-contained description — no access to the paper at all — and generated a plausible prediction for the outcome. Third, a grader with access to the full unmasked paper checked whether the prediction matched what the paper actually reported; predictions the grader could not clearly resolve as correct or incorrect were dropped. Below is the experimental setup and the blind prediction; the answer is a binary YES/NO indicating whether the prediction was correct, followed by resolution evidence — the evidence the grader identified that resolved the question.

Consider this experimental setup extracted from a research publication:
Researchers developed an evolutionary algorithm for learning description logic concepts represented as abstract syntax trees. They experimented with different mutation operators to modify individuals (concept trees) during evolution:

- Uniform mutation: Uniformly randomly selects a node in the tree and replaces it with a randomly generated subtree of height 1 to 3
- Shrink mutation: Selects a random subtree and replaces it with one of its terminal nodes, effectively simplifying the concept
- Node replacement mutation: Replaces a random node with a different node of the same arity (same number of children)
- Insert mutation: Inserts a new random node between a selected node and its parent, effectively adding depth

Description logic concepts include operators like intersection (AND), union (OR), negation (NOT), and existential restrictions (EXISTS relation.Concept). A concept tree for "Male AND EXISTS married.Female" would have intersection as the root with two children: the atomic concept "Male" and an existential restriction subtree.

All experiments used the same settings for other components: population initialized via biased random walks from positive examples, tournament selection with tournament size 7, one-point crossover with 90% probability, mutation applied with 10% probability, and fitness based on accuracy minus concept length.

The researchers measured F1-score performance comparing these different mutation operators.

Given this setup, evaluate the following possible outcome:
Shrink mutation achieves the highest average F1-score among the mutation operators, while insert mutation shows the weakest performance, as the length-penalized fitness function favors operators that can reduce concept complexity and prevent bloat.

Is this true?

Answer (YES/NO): NO